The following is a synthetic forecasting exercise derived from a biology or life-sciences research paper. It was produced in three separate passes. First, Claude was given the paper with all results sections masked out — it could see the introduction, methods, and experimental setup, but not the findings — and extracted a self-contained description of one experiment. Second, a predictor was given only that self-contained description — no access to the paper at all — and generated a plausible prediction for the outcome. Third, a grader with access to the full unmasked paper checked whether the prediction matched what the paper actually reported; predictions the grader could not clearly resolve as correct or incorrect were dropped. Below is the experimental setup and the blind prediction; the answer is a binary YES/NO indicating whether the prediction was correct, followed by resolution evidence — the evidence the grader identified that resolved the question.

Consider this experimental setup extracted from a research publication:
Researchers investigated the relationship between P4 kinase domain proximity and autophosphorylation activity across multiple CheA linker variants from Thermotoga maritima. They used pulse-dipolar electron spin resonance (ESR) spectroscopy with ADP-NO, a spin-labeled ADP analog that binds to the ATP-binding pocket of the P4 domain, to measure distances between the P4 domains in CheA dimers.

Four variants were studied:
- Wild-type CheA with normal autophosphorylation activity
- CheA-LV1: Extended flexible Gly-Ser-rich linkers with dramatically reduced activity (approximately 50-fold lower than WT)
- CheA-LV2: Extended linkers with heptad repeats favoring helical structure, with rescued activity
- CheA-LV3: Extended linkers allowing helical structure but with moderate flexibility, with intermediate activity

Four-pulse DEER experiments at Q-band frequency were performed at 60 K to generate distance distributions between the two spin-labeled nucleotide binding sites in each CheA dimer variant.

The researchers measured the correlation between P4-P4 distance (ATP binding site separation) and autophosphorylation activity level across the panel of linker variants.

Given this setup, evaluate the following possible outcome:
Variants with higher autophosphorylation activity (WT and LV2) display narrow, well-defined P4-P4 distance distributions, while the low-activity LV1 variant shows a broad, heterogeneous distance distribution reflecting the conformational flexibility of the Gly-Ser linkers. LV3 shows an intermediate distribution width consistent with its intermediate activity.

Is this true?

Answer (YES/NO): NO